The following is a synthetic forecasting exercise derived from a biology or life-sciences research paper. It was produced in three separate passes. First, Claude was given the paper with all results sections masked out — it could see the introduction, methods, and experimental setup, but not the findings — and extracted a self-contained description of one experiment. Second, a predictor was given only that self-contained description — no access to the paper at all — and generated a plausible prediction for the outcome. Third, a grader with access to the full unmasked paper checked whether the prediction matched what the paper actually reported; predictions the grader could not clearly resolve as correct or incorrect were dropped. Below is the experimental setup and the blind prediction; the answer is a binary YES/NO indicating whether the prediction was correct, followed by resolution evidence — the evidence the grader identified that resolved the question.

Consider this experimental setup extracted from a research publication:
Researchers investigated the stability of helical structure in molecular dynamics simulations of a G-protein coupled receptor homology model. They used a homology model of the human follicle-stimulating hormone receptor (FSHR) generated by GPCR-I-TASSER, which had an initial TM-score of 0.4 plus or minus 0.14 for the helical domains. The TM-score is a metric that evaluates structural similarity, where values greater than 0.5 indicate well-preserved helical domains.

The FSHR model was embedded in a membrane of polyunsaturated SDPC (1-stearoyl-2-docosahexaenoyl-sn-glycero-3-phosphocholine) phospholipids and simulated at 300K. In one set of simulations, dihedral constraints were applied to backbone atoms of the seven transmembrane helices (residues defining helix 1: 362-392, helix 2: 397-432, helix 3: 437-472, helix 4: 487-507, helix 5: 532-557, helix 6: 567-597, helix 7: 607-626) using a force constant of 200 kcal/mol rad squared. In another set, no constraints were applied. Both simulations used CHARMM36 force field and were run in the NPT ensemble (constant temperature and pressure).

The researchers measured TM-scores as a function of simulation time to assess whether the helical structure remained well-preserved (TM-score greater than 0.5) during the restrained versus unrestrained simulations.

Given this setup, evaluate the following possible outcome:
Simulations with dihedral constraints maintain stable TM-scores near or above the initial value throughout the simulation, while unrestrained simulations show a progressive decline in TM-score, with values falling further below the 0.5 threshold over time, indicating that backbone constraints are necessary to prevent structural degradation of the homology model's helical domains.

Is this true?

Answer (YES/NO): YES